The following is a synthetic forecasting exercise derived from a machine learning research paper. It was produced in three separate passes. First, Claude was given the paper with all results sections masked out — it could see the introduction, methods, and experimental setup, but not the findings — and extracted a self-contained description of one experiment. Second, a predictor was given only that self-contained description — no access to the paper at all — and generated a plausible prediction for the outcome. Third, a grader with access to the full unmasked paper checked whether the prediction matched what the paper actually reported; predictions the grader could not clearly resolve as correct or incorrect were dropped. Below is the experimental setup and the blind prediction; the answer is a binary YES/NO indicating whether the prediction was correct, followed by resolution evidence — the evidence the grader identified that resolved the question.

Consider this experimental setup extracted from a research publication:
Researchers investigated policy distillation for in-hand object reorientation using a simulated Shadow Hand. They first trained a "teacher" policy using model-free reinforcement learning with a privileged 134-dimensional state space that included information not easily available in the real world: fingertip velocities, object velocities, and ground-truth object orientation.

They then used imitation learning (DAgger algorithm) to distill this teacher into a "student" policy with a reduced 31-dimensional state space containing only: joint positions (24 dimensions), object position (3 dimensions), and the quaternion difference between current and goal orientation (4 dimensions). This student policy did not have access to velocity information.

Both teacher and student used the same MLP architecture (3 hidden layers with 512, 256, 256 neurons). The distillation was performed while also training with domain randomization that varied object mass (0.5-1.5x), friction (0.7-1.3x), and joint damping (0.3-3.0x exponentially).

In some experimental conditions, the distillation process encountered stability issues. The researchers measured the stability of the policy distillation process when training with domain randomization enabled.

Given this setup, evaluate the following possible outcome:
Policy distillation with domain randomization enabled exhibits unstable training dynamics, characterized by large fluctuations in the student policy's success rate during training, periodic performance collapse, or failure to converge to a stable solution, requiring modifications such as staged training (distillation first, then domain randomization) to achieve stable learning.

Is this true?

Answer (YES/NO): NO